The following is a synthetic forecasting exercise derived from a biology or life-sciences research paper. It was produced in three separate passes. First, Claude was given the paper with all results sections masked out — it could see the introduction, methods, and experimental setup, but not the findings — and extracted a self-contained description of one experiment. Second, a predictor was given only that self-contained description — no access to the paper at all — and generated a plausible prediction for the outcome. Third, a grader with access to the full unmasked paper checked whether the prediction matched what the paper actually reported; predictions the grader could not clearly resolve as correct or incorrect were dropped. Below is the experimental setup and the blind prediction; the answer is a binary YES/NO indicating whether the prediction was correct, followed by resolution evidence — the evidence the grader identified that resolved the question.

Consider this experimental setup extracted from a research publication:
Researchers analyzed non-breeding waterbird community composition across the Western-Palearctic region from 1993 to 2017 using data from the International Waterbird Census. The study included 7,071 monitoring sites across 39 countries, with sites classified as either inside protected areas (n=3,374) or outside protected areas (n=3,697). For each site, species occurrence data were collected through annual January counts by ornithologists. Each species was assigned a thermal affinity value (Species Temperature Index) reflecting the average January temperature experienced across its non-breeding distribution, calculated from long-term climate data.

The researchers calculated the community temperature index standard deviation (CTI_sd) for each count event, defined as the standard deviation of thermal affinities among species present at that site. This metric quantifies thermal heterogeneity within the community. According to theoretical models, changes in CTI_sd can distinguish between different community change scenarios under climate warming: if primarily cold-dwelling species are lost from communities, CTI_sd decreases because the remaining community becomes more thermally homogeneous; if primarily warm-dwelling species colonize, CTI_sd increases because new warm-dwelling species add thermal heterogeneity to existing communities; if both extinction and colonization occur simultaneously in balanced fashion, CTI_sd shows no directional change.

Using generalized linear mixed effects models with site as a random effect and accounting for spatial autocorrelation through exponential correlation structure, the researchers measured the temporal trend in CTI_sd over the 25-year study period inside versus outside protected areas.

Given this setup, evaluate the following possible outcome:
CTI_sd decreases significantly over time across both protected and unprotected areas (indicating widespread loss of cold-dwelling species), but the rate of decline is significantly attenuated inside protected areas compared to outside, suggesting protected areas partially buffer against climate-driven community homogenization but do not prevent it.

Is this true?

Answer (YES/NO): NO